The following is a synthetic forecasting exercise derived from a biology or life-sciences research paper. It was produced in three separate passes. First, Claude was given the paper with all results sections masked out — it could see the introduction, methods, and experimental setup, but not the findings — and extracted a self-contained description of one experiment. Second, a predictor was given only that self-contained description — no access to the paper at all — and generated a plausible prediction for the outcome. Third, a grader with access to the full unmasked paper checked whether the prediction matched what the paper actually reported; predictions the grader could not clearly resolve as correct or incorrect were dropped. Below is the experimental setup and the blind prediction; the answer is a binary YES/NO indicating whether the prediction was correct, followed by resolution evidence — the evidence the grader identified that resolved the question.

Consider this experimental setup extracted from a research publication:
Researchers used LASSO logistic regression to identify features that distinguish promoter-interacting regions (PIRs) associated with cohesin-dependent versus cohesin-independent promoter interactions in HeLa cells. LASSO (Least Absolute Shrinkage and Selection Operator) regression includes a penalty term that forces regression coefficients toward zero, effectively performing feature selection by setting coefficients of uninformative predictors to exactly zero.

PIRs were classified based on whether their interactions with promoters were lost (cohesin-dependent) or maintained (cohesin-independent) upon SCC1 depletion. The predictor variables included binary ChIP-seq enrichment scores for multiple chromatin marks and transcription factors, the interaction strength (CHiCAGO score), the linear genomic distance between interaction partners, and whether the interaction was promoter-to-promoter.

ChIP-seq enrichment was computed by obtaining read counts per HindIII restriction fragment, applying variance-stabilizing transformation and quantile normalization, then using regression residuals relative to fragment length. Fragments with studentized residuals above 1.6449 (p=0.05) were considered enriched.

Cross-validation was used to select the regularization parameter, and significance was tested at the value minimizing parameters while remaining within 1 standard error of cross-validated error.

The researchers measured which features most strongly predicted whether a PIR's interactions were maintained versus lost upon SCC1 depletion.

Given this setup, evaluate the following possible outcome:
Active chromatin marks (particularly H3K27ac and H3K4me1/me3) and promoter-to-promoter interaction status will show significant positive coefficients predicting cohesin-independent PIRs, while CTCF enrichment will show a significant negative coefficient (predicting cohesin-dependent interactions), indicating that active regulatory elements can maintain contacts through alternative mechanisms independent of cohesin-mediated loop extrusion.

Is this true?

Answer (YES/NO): YES